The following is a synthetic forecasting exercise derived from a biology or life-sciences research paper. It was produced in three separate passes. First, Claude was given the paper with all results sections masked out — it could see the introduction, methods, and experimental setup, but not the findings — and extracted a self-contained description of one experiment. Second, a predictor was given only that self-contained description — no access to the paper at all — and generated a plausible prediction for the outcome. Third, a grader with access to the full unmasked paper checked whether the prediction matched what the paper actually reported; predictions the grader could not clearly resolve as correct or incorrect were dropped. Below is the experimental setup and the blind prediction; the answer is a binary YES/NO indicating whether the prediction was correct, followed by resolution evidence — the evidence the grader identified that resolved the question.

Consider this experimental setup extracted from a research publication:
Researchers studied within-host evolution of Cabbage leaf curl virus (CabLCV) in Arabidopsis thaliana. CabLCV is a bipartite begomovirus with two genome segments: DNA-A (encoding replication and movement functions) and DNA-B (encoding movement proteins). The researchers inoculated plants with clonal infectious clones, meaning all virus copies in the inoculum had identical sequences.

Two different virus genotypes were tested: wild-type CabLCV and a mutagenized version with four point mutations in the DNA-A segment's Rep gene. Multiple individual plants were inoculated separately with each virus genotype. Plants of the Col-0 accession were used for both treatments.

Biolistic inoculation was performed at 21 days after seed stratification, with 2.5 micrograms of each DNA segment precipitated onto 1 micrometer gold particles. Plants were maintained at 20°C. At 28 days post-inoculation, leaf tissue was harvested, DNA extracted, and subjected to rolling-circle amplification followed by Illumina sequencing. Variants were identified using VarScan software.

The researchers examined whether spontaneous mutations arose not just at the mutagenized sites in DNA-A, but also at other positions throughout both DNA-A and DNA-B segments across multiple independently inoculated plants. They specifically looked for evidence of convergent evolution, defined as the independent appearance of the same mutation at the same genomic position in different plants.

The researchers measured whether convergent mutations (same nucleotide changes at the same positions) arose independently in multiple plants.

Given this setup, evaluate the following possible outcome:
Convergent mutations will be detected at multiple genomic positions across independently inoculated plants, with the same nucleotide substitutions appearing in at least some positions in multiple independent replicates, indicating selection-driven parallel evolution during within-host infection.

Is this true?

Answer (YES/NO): YES